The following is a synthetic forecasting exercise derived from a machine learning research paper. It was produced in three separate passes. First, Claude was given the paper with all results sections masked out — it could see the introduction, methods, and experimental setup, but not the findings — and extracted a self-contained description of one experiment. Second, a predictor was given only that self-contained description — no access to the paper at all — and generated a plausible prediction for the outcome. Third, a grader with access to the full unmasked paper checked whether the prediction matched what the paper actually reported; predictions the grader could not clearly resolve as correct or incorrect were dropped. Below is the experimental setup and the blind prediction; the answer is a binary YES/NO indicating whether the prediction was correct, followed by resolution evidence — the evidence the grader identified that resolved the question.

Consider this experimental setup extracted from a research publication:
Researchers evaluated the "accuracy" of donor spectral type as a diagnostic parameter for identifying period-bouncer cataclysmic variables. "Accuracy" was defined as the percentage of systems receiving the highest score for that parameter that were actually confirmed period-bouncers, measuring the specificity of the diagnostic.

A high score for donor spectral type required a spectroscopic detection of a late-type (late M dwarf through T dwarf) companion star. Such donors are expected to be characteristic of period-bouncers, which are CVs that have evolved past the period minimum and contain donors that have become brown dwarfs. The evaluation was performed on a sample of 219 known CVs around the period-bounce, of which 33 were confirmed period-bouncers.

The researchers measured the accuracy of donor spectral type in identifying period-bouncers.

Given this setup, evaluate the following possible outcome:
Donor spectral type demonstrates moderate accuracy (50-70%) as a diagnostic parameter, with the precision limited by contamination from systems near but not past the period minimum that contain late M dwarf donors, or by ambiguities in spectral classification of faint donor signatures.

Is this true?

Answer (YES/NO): NO